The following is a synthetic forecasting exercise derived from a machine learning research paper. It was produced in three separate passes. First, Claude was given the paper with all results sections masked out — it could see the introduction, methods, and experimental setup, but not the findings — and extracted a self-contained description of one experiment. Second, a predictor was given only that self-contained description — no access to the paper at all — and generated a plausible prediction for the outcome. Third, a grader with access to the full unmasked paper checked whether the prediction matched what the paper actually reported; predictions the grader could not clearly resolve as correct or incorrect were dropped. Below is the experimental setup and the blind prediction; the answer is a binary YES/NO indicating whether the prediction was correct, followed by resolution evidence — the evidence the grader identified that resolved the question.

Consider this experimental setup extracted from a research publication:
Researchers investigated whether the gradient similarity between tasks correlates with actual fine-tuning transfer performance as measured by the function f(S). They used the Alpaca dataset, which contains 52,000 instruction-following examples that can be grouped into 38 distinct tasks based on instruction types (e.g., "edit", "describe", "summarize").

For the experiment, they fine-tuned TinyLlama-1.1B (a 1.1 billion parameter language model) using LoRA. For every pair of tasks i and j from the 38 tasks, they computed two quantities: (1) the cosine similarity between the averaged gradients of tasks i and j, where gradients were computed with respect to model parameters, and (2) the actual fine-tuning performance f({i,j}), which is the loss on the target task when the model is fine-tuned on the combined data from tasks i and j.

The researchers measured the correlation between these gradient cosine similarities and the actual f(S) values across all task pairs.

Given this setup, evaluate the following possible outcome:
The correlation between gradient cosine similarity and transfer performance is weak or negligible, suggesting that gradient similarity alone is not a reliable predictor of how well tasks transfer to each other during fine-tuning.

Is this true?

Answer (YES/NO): YES